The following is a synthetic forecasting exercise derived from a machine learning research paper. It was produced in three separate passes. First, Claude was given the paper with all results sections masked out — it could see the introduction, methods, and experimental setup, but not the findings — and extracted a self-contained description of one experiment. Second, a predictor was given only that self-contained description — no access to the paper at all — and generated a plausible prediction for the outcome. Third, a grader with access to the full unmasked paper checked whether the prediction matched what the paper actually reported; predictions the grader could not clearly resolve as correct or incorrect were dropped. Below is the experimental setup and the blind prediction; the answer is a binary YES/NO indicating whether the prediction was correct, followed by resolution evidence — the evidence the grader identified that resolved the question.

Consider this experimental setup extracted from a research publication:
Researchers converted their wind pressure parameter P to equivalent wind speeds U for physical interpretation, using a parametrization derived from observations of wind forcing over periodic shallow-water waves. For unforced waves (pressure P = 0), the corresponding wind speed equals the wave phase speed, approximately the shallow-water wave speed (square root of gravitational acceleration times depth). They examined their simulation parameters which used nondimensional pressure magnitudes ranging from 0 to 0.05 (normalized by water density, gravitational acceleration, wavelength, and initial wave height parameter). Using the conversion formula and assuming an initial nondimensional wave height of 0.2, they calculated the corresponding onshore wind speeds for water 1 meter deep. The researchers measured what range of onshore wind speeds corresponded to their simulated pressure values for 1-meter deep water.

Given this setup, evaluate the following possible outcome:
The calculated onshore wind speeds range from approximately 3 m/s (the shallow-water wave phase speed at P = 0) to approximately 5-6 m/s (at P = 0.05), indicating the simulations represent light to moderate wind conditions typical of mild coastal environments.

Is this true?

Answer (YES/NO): NO